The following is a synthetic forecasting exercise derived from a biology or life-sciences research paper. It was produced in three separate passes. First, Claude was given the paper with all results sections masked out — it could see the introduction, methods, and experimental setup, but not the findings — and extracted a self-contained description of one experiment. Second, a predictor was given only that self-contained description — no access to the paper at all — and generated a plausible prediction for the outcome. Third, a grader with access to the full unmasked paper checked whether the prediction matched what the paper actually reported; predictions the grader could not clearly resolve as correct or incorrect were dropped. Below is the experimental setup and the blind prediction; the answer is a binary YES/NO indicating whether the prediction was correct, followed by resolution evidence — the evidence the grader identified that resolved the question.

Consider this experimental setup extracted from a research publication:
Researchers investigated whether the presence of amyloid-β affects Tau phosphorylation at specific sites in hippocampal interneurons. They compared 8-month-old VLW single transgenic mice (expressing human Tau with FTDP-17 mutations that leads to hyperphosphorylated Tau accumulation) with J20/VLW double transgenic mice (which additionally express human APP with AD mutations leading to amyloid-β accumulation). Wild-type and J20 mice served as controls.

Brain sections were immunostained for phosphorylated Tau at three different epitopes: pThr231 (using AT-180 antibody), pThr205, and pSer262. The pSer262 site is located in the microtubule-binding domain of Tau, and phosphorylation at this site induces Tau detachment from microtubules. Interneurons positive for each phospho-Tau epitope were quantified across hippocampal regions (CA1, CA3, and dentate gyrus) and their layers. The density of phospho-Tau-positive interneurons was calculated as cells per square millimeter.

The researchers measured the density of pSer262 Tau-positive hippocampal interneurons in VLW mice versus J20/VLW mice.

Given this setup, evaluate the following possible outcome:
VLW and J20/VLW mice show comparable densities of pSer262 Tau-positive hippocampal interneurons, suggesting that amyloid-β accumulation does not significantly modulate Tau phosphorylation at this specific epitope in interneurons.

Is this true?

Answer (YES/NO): NO